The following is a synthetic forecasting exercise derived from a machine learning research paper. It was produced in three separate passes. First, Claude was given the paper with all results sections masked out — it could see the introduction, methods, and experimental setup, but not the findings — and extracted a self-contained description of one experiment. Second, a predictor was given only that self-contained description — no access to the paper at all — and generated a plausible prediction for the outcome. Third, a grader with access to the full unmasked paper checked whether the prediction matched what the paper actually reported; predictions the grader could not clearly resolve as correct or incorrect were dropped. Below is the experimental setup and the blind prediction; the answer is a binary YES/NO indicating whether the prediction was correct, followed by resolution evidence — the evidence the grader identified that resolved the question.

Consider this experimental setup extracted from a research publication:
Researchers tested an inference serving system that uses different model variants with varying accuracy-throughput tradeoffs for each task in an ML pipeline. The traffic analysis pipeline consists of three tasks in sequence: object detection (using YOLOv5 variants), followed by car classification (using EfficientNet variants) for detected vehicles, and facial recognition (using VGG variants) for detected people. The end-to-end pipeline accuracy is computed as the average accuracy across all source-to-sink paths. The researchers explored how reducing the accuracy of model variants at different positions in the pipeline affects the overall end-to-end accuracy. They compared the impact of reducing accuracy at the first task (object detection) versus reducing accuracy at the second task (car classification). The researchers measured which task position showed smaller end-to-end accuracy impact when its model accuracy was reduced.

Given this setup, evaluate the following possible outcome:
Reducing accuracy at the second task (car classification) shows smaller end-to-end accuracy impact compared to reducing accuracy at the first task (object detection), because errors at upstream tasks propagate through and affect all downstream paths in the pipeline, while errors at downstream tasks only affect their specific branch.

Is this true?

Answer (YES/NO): YES